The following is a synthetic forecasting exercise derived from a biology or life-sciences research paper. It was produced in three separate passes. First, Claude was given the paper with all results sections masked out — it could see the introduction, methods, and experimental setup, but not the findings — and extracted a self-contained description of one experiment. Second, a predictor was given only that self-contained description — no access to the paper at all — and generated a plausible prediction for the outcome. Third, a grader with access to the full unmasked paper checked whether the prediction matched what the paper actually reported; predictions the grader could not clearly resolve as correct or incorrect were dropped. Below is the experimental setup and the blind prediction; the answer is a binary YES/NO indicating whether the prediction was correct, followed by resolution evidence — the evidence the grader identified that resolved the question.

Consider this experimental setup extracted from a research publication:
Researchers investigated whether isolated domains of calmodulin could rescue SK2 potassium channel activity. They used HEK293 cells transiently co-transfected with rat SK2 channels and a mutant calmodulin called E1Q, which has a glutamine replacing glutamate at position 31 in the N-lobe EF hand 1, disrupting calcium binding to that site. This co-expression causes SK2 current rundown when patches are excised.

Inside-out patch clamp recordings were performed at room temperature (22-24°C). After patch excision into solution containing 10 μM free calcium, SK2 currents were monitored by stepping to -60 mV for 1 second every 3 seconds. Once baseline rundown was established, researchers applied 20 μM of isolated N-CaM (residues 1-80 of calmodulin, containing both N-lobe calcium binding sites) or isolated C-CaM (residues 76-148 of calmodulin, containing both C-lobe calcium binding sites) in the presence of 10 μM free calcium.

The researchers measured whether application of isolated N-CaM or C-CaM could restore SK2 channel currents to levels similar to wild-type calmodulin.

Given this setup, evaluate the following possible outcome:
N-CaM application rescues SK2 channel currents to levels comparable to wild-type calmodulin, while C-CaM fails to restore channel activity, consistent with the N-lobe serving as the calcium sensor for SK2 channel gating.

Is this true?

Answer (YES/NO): NO